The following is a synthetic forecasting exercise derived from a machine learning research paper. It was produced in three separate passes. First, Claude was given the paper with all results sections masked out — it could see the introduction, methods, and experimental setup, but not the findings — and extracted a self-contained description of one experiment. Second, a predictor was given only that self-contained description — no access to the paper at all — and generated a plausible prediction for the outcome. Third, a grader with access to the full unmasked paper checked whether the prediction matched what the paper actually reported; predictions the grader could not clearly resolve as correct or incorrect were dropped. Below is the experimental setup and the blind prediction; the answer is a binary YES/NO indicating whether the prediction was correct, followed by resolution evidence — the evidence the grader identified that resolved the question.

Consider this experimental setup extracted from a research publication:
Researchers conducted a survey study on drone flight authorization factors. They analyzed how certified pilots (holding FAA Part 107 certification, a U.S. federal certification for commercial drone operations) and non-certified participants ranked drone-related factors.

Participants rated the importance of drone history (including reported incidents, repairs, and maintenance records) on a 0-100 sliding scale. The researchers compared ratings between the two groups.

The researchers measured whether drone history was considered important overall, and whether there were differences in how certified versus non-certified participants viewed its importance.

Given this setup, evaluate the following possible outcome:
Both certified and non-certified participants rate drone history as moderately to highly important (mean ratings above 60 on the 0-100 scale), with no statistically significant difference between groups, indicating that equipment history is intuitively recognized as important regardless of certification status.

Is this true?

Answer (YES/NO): NO